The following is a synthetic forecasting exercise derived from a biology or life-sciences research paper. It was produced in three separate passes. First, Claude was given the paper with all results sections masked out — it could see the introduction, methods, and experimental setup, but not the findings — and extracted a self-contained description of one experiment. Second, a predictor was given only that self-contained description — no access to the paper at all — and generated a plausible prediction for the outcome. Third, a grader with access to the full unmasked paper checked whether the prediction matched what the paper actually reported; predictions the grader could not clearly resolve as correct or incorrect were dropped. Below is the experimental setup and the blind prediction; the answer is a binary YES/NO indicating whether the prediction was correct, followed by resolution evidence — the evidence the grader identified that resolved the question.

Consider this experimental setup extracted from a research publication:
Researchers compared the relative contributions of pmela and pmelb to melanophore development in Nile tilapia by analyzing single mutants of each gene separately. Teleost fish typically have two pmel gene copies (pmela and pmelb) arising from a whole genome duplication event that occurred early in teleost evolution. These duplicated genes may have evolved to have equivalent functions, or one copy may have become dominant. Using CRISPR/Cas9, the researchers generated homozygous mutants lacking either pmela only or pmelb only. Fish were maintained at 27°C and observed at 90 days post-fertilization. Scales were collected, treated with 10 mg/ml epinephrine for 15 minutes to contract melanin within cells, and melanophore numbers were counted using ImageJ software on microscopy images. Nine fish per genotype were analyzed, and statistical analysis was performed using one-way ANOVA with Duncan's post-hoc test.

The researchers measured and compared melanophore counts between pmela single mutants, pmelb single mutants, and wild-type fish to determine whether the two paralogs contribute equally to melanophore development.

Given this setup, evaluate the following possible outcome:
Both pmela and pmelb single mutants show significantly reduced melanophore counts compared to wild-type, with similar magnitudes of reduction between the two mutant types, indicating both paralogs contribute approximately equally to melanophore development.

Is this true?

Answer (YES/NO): NO